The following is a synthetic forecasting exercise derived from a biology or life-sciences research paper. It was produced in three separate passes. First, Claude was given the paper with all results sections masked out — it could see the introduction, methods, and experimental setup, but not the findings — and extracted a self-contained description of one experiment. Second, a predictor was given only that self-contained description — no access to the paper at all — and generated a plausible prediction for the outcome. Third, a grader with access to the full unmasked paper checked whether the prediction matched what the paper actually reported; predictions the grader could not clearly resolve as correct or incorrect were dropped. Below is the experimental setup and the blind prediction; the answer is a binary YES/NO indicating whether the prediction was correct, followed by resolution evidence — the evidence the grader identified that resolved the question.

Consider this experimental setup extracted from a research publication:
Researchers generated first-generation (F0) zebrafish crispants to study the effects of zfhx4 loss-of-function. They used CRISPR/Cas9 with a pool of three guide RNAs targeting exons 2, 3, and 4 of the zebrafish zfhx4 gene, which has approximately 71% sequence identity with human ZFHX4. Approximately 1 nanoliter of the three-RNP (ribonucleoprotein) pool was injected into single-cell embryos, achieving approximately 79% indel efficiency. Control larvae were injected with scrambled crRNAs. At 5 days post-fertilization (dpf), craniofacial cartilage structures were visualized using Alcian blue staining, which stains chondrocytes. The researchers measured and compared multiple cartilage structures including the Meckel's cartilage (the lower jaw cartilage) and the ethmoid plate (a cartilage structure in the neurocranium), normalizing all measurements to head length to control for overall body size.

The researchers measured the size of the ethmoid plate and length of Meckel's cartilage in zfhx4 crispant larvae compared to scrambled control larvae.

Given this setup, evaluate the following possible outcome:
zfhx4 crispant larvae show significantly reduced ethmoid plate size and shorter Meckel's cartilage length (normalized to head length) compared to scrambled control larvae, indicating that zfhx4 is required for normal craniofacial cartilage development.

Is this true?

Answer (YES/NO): YES